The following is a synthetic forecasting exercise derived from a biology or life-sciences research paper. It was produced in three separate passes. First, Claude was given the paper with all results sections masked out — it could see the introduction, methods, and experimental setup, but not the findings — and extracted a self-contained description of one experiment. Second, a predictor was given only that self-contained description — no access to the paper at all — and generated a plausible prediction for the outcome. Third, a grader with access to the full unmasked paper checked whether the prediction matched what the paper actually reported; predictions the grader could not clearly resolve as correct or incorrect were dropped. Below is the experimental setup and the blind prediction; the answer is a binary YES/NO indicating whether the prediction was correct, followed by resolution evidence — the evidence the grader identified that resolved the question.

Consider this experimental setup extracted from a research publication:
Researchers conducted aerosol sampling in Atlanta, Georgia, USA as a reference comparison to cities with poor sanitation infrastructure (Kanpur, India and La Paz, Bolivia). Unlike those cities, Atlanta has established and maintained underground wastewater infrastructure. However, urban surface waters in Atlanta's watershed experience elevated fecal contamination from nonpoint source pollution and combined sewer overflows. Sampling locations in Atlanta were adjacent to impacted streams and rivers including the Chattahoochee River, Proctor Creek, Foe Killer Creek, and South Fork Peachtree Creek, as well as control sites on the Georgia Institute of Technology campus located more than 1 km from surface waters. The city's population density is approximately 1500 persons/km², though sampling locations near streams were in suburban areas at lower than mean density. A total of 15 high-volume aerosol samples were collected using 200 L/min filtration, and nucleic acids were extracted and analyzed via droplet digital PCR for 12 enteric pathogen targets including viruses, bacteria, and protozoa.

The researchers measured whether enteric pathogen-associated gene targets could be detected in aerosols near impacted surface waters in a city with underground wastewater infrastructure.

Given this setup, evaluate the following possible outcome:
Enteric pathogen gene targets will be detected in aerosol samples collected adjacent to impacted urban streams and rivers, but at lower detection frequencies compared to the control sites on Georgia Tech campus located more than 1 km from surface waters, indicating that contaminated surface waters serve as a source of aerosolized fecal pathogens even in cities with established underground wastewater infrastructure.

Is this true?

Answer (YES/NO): NO